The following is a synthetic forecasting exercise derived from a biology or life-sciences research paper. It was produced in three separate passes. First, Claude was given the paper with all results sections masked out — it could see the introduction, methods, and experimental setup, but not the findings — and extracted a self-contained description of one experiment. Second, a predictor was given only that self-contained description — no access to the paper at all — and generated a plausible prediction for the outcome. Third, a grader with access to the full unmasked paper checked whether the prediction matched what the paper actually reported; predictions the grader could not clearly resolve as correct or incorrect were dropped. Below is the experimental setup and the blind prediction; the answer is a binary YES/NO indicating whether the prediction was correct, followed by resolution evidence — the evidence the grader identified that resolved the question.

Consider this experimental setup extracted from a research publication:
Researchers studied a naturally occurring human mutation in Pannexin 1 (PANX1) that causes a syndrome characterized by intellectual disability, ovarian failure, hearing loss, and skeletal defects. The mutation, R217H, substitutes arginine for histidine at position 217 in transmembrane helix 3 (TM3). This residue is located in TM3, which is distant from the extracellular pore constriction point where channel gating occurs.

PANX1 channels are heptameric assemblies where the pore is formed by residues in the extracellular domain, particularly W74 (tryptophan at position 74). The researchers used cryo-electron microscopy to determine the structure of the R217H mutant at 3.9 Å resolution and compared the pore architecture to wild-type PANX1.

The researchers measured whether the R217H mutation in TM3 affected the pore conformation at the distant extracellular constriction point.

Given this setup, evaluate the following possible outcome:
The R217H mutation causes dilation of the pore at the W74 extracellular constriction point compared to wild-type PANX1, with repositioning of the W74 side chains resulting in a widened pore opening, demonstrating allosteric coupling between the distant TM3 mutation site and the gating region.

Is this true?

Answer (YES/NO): NO